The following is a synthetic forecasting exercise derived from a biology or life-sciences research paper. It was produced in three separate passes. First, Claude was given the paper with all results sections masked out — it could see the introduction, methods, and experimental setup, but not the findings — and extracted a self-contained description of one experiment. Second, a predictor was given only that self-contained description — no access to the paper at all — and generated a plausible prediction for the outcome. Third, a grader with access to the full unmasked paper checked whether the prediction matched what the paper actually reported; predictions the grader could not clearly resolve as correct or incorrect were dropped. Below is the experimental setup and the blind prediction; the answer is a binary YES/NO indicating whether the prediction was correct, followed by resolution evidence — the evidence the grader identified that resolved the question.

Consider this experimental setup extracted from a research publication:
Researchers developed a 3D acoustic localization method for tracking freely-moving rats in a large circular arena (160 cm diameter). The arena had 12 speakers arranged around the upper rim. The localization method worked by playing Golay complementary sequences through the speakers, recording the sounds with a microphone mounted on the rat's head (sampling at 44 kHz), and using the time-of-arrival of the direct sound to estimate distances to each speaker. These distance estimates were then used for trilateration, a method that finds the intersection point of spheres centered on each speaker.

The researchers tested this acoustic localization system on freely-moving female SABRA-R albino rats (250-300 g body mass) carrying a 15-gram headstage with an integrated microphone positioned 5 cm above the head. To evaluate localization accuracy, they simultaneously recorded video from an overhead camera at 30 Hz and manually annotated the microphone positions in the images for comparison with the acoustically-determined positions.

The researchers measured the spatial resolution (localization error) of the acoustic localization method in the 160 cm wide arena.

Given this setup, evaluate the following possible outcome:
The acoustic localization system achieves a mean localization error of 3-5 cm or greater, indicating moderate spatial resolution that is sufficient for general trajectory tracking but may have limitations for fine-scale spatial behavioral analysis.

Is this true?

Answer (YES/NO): NO